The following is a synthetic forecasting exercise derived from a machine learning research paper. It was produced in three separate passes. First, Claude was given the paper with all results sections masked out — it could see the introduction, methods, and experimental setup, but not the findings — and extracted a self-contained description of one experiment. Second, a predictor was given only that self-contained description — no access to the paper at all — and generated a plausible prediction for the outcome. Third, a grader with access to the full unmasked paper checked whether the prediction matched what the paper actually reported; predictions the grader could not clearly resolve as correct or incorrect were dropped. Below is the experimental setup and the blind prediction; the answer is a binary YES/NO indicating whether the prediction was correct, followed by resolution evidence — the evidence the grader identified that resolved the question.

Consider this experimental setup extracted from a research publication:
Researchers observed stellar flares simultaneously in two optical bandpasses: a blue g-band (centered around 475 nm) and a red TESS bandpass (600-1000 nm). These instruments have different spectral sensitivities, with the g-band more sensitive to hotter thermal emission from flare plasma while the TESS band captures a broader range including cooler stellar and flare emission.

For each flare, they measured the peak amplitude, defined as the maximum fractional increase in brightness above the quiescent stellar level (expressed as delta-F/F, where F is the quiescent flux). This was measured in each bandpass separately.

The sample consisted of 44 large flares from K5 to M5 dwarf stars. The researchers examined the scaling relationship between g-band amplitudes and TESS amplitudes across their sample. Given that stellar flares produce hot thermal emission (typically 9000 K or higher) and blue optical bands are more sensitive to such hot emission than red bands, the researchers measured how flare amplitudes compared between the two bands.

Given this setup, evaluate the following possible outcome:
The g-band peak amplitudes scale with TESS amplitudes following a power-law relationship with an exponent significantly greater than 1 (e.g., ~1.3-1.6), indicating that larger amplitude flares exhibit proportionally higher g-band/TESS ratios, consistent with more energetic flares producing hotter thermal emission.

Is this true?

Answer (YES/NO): NO